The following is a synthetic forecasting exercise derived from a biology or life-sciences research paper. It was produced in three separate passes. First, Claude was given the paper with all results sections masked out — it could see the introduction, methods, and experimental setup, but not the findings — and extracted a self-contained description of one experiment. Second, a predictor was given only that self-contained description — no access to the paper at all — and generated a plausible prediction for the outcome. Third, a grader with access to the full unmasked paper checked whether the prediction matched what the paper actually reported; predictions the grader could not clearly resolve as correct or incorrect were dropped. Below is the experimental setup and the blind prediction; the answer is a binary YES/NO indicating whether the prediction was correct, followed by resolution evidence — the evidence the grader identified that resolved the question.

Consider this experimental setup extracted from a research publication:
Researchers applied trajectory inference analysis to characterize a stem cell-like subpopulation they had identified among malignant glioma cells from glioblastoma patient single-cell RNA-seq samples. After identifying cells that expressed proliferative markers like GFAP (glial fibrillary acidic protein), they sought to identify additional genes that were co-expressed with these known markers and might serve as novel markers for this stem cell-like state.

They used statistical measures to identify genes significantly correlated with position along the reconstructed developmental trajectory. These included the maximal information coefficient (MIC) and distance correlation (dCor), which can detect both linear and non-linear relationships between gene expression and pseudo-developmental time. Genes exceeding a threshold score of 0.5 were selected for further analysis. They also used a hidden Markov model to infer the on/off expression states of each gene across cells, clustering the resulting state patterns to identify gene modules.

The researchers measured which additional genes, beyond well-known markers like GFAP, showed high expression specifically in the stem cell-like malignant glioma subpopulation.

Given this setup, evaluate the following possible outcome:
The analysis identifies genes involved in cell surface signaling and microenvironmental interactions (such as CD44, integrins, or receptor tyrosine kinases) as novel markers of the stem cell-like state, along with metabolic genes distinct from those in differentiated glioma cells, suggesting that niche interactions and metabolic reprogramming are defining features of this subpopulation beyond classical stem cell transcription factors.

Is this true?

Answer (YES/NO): NO